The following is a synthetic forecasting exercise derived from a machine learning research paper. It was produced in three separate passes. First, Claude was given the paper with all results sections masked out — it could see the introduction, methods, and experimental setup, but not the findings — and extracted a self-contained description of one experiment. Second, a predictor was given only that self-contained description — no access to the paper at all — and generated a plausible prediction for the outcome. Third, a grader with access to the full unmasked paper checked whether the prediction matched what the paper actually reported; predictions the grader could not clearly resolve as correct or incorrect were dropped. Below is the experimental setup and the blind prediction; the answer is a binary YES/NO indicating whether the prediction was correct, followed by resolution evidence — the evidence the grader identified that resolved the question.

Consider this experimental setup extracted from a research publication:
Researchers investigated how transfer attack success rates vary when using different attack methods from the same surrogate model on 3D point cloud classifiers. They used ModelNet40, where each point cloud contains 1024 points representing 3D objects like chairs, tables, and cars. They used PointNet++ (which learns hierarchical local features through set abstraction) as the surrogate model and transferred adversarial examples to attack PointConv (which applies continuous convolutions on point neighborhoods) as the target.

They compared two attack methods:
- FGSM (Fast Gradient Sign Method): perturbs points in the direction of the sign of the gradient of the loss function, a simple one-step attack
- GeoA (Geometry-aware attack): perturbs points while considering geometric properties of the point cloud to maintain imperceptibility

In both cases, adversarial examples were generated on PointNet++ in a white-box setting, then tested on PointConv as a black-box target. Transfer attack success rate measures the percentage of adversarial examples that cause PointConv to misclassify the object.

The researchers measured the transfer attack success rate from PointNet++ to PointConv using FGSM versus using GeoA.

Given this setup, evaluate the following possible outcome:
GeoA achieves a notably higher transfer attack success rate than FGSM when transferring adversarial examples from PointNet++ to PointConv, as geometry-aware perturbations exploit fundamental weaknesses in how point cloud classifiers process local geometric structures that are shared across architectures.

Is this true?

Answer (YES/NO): YES